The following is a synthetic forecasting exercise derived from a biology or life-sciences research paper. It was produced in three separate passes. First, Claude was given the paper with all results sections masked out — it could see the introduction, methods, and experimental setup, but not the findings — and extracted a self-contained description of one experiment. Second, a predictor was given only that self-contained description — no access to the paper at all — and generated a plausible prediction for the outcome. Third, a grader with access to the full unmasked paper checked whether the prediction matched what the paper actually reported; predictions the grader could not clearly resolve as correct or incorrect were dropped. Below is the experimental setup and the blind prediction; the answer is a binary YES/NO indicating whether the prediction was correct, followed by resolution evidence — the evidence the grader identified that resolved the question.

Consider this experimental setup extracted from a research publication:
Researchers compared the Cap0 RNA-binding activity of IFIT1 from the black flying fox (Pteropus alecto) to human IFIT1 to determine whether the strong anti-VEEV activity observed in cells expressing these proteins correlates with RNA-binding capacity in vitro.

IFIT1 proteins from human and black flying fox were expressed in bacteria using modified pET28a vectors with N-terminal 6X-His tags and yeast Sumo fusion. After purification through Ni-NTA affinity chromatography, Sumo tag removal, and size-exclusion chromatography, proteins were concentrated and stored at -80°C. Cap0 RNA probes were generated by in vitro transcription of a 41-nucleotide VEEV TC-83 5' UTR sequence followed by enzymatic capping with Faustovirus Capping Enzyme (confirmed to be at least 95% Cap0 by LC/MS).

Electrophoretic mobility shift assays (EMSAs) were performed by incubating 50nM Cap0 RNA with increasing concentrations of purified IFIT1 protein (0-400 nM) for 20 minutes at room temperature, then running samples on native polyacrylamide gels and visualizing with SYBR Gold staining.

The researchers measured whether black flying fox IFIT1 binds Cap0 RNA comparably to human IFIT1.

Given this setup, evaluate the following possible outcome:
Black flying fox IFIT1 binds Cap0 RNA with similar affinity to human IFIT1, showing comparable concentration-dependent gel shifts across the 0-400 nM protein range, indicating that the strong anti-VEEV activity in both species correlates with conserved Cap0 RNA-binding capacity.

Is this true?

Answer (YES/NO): NO